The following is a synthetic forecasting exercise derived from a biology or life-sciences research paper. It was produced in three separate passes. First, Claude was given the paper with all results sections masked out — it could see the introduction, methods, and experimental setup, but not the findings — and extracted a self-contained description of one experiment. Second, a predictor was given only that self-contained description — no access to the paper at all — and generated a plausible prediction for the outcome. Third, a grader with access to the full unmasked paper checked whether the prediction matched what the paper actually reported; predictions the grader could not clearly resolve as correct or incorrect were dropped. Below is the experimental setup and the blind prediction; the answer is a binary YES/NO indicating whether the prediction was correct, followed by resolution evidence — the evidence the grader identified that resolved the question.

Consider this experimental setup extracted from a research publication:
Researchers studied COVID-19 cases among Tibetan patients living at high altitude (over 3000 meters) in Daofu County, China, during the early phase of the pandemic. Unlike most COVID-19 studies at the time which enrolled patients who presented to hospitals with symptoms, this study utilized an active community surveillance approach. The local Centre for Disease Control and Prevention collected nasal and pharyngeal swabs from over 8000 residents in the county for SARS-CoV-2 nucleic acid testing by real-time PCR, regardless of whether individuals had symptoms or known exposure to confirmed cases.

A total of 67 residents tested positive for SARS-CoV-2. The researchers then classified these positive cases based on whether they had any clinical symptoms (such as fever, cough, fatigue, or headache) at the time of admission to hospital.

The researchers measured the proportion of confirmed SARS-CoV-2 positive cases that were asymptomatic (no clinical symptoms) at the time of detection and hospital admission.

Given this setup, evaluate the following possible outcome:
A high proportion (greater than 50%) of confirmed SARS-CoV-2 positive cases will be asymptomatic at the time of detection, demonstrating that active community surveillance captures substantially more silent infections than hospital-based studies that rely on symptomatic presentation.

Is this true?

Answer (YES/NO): YES